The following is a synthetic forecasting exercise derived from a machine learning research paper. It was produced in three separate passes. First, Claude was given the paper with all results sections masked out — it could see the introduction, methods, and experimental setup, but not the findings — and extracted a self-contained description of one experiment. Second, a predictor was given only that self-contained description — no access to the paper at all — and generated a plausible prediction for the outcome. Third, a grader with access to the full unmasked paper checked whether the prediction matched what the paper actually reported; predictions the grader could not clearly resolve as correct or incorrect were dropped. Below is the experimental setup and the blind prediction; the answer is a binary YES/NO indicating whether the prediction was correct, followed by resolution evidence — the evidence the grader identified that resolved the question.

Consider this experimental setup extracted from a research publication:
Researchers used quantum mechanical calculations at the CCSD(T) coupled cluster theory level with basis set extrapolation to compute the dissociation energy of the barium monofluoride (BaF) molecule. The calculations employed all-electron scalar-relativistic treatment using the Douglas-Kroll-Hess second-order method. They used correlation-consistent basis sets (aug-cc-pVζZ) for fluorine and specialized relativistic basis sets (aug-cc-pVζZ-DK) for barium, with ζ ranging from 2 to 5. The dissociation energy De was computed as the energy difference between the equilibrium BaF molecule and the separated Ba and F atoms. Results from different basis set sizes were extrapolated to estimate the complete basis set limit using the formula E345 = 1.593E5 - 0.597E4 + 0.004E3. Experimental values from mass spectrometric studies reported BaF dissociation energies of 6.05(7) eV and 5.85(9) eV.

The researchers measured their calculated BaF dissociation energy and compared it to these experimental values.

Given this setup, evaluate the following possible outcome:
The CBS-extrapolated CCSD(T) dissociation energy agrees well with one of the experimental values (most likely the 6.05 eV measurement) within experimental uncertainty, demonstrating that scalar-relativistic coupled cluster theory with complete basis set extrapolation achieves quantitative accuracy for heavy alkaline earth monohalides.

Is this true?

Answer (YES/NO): NO